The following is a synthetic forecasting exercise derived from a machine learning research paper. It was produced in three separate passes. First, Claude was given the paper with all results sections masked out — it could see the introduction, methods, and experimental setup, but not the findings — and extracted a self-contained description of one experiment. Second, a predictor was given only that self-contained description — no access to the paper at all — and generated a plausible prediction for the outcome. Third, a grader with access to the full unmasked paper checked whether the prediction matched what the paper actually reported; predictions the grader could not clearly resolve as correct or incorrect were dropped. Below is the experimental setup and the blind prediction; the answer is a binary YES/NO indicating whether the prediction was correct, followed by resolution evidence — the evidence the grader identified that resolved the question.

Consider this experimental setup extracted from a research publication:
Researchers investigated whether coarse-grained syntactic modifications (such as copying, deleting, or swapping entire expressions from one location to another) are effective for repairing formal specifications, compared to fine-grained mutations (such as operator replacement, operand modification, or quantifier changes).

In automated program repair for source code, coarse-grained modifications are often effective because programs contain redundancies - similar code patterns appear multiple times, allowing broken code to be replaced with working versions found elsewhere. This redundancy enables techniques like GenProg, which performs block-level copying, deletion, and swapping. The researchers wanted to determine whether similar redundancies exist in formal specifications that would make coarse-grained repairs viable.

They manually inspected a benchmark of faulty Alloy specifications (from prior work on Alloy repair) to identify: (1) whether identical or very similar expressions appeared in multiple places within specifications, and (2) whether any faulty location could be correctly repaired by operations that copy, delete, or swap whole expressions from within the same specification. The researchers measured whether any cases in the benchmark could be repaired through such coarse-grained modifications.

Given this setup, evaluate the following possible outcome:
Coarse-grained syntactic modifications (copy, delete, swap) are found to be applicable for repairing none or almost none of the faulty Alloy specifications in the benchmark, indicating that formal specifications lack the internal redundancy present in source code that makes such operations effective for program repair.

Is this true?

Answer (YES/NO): YES